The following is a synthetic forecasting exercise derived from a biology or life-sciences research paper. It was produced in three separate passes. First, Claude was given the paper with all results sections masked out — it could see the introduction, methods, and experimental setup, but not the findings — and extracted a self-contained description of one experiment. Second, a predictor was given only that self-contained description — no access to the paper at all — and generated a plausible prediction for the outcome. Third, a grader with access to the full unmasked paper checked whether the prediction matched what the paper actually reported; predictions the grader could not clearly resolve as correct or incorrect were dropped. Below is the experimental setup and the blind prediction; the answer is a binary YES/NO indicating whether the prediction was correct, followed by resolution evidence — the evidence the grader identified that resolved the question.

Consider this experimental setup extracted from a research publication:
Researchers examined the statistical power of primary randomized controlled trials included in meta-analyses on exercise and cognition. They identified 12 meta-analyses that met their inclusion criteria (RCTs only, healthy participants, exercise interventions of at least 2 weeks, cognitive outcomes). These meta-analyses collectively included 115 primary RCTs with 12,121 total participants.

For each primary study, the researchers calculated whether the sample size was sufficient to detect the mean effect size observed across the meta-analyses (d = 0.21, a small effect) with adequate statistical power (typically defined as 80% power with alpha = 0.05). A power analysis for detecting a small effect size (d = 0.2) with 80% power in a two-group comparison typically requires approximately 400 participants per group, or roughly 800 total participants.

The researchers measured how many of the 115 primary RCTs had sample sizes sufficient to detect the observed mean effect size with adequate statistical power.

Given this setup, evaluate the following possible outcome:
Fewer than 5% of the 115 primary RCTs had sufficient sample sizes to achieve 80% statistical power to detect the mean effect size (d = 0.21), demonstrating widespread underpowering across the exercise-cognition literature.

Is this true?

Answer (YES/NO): YES